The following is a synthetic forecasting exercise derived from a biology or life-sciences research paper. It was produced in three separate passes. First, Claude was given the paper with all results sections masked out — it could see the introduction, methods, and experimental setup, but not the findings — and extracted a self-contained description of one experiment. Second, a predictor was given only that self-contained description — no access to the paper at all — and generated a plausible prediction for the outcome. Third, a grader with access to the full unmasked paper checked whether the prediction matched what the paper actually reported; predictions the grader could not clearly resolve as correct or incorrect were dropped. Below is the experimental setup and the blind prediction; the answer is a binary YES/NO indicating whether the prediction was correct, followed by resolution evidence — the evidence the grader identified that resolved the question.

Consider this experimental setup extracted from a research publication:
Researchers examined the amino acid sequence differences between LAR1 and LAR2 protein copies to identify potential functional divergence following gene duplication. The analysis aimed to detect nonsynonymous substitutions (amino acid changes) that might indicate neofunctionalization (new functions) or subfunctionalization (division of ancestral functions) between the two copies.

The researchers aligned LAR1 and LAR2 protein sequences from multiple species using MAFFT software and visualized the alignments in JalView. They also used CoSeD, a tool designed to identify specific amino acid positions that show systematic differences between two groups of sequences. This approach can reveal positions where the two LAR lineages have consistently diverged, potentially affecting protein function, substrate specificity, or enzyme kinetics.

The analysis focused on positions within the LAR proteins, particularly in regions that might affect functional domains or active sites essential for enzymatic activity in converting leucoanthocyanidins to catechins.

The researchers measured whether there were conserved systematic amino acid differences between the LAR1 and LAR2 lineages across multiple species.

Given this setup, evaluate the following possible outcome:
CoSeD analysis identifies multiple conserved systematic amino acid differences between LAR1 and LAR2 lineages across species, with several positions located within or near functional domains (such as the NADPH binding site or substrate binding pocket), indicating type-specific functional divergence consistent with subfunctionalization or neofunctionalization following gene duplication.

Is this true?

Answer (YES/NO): YES